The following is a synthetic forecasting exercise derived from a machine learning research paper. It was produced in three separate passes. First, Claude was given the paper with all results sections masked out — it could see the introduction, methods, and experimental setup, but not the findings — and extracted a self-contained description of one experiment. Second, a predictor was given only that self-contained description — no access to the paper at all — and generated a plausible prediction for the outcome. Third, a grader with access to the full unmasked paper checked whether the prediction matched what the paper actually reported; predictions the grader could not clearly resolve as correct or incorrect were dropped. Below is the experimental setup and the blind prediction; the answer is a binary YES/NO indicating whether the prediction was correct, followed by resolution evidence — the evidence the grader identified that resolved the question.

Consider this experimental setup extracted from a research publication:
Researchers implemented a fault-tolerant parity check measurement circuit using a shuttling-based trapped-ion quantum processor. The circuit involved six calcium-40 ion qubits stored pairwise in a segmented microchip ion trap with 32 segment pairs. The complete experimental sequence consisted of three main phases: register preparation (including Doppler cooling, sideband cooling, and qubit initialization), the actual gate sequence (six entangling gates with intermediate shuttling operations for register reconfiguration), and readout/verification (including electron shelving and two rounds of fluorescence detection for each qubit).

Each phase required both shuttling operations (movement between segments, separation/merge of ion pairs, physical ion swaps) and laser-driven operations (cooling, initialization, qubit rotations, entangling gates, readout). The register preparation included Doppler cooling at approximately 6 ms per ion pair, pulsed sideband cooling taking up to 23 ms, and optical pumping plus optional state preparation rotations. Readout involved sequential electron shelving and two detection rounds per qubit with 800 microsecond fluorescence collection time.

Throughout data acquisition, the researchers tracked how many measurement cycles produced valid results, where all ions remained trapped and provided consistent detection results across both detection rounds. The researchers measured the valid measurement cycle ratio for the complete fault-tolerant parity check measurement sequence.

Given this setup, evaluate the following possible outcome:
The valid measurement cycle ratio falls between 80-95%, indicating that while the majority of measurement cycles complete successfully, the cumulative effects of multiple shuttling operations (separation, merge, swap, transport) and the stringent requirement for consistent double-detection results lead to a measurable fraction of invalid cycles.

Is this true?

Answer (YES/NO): YES